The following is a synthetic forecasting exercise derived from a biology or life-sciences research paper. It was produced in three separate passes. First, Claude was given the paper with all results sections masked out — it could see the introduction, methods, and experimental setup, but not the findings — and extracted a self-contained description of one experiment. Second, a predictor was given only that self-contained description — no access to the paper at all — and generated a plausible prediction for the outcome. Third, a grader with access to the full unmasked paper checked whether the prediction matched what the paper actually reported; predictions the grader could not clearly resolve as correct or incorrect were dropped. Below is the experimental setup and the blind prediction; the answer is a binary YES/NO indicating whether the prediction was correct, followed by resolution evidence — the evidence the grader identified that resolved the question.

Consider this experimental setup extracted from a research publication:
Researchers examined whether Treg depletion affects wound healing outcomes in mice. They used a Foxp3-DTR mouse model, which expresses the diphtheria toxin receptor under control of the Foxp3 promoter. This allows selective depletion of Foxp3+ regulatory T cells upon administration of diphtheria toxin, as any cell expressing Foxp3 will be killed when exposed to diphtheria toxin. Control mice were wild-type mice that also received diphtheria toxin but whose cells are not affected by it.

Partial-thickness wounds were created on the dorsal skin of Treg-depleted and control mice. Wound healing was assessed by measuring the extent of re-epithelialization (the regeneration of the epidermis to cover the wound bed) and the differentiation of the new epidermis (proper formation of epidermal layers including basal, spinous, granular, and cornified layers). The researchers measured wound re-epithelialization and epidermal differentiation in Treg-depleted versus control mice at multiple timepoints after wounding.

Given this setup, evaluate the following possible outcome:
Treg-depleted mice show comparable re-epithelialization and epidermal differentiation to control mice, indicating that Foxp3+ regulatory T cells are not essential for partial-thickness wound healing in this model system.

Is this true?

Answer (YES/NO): NO